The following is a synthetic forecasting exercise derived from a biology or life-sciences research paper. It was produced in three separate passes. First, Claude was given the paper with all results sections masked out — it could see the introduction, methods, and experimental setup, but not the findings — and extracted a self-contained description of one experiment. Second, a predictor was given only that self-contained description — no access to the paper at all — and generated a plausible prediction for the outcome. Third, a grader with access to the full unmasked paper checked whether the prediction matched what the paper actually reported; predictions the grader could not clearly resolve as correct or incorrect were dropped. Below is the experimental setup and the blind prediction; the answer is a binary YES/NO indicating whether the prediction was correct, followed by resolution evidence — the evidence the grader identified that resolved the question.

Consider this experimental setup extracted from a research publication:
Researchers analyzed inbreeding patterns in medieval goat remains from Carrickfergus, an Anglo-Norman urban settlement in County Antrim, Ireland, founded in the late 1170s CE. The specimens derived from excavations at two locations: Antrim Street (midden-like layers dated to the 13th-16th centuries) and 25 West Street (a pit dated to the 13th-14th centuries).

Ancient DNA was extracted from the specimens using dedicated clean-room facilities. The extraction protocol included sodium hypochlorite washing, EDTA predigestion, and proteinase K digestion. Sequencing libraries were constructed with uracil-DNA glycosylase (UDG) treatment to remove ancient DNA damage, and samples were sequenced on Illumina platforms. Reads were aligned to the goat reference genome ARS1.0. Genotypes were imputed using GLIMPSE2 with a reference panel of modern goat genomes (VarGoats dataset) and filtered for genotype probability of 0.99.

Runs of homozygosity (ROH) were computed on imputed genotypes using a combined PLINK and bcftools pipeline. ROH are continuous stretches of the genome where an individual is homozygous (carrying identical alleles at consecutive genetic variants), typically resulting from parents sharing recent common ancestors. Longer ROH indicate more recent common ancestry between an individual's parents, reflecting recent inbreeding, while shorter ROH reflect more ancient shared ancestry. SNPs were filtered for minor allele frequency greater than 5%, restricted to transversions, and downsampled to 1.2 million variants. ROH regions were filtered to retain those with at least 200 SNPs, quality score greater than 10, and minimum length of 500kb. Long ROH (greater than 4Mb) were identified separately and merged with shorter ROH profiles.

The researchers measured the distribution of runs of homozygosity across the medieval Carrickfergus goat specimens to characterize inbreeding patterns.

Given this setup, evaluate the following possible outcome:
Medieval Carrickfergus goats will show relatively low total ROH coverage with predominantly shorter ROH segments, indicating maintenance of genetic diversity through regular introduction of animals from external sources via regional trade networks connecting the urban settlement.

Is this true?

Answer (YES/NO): NO